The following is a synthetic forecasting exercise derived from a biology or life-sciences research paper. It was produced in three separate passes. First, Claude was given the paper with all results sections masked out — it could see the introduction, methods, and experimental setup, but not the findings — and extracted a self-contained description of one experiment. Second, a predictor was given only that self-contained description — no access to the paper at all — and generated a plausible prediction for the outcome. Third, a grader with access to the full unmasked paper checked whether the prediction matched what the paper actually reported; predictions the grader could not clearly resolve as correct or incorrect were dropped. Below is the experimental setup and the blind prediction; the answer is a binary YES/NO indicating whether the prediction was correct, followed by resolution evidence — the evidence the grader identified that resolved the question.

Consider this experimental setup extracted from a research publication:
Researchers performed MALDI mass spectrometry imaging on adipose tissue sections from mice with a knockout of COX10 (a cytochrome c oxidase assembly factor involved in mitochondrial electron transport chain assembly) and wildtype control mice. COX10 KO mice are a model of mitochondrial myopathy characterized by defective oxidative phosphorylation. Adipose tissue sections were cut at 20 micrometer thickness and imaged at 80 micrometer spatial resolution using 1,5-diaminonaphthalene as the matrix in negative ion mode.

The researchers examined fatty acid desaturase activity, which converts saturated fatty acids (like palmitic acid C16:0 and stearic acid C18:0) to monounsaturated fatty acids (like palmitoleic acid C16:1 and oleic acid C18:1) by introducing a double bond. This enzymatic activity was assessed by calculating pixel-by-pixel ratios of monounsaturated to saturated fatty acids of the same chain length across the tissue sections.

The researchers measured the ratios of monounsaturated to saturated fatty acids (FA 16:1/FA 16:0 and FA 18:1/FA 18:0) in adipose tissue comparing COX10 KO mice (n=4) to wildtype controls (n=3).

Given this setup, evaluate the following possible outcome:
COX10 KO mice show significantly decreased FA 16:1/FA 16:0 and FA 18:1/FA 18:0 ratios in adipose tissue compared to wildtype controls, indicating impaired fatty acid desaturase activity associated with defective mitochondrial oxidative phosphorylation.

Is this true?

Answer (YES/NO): YES